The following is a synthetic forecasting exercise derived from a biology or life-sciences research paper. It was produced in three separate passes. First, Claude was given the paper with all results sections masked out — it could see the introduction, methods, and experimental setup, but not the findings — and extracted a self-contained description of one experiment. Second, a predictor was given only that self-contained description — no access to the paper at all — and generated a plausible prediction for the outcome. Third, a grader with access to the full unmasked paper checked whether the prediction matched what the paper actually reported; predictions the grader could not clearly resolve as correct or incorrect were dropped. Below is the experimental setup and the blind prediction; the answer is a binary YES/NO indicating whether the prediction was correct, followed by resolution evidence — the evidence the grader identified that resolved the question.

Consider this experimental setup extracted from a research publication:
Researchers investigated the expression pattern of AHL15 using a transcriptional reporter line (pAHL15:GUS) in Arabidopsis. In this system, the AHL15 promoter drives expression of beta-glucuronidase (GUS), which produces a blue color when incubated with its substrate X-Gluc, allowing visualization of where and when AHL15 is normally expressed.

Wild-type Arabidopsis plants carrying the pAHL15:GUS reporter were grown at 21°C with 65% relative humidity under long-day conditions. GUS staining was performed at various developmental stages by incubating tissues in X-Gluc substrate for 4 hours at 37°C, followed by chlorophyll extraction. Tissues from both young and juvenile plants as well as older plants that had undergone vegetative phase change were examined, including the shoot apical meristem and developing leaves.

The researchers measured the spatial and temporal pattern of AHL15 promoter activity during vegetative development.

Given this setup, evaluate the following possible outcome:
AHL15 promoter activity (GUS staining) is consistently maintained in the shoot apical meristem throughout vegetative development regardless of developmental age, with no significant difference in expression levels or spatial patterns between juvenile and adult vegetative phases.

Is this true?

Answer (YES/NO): NO